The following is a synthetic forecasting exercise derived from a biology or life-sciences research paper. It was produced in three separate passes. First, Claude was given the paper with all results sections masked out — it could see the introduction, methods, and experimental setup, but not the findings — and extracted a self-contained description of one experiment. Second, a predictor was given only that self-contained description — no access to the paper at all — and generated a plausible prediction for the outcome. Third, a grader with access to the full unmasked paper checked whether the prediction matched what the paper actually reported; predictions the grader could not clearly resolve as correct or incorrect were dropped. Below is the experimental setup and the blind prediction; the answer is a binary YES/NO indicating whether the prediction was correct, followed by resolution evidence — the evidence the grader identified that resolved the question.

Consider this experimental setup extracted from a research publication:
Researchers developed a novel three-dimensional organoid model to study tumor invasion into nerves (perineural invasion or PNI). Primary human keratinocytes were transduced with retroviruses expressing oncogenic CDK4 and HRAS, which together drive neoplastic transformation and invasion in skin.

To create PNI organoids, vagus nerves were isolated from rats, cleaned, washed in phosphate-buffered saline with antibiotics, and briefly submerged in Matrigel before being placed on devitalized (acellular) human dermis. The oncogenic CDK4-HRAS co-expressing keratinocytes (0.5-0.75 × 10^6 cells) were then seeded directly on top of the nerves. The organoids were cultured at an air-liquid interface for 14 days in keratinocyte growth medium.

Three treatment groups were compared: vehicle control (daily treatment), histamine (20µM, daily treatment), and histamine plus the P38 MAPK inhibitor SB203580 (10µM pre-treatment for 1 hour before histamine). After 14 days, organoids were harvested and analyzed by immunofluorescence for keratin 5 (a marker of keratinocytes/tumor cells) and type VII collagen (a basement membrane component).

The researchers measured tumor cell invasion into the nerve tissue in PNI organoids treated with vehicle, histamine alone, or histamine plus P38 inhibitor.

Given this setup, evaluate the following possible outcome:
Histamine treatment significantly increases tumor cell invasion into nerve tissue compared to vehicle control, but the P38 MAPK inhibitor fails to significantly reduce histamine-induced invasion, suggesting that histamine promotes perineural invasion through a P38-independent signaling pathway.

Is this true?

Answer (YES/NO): NO